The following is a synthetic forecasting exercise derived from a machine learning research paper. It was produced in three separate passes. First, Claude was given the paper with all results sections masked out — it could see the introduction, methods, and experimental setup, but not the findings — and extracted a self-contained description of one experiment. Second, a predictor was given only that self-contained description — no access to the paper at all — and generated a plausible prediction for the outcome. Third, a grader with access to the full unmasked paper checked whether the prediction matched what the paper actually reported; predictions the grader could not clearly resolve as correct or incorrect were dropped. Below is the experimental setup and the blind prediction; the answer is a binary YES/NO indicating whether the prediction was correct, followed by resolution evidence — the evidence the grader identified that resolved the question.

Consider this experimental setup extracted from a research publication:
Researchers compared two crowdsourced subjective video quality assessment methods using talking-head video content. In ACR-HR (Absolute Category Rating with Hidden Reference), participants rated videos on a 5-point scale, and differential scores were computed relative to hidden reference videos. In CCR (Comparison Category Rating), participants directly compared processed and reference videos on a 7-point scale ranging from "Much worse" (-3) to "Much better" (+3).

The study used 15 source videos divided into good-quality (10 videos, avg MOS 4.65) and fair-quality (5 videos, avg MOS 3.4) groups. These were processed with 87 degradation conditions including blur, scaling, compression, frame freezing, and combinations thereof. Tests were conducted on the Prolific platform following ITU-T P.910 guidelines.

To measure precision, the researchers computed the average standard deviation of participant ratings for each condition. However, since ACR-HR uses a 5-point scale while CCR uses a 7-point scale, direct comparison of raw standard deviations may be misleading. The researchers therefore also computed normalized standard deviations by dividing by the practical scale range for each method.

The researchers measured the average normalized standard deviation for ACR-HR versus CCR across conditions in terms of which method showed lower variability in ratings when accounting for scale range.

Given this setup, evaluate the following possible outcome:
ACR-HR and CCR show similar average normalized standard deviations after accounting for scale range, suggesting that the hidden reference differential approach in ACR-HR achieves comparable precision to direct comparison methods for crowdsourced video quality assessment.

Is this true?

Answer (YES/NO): NO